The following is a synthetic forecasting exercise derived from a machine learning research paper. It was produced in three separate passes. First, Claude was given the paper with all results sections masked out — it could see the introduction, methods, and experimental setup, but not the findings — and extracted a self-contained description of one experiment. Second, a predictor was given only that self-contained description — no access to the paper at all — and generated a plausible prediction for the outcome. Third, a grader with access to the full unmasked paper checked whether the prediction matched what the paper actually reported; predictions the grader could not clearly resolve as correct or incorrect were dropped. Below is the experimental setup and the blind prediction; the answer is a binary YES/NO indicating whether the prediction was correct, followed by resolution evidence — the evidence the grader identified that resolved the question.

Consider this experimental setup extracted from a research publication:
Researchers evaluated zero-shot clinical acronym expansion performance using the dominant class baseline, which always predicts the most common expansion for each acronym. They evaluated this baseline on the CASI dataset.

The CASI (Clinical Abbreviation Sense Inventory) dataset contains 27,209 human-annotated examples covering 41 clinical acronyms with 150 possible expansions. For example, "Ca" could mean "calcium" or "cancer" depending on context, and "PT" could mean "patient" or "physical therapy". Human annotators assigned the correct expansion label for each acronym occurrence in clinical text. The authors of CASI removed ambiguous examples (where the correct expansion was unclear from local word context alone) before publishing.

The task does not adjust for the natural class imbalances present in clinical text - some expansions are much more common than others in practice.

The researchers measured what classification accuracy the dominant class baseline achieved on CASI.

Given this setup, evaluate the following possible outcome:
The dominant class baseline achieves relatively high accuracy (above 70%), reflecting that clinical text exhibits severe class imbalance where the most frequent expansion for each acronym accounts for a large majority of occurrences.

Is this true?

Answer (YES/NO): YES